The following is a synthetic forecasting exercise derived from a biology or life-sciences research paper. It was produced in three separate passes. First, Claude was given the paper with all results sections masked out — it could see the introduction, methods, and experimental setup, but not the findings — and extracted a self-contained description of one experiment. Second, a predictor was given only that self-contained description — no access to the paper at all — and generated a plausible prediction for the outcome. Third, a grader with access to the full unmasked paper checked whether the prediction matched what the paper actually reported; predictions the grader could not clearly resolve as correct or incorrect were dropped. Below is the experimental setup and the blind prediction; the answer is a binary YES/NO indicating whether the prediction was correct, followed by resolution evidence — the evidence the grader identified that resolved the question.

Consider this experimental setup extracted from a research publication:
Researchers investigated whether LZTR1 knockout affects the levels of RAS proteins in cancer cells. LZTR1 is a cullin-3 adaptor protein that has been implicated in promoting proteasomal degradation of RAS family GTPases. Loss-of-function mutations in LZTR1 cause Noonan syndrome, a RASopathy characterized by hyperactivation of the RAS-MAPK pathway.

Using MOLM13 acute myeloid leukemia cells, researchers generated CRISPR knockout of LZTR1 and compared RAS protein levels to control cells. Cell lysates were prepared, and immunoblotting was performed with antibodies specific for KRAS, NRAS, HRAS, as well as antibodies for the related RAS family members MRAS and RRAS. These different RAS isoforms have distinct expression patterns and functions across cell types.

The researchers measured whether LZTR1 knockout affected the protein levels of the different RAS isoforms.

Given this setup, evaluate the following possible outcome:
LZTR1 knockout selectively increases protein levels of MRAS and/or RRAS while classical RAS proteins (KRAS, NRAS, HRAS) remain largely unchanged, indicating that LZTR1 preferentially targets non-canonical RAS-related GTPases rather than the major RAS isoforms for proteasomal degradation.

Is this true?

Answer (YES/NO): NO